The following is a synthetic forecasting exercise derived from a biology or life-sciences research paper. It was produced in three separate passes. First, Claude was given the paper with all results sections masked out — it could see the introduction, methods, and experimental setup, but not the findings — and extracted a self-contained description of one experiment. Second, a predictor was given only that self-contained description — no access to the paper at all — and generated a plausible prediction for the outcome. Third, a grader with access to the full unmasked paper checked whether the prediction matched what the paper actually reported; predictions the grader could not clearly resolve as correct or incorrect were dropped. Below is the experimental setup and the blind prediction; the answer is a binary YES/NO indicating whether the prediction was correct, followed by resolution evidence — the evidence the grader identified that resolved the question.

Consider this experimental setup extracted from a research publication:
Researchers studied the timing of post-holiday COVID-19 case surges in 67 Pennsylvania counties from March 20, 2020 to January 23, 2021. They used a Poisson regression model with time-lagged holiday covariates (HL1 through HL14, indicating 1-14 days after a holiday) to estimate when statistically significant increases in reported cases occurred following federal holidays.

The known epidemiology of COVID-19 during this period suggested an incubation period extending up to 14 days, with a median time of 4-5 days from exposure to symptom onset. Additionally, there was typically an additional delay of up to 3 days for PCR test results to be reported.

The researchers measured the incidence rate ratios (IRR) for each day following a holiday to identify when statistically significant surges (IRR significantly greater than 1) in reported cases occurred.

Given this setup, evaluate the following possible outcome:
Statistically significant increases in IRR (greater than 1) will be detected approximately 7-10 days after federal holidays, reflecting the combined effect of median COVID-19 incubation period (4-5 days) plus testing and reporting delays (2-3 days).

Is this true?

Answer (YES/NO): NO